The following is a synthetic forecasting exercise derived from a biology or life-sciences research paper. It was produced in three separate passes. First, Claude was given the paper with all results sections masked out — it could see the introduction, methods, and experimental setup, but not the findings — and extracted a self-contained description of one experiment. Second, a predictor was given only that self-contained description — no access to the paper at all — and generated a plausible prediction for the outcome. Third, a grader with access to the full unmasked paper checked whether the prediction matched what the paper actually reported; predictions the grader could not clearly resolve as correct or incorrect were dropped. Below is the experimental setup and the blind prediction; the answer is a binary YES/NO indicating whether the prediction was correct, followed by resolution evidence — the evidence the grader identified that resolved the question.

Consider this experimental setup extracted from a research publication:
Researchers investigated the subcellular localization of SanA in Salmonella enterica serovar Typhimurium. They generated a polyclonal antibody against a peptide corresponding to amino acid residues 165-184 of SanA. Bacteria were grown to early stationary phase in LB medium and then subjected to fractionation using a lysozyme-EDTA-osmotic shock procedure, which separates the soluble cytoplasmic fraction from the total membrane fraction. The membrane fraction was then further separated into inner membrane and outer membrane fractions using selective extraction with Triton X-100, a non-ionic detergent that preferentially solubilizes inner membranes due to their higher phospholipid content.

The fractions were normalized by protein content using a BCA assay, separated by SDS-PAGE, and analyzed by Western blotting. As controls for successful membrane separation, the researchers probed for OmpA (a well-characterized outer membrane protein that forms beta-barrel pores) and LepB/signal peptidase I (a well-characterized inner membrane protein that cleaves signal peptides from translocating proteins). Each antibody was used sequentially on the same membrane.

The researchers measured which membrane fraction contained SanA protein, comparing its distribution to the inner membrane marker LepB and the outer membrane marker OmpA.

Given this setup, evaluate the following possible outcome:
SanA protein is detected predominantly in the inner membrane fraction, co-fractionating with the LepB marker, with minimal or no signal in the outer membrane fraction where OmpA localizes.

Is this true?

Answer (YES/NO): YES